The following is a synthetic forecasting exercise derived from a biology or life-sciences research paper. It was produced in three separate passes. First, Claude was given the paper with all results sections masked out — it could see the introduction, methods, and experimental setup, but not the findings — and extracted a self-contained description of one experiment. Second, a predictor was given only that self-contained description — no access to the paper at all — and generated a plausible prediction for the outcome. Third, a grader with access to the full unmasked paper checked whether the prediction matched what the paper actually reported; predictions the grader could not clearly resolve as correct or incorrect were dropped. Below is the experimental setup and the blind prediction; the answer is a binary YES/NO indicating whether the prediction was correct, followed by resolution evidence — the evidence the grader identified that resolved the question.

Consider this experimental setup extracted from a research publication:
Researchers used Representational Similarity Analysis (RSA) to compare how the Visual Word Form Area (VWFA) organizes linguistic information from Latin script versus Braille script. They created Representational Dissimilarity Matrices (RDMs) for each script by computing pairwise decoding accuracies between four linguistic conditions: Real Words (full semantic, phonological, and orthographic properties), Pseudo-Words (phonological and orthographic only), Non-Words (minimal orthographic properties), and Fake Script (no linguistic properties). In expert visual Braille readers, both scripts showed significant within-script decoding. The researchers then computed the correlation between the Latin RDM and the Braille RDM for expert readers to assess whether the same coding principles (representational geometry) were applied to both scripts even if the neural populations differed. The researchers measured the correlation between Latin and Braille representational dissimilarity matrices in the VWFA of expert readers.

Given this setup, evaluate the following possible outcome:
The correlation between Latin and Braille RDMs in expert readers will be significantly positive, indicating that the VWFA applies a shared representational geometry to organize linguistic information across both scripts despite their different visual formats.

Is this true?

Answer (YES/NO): YES